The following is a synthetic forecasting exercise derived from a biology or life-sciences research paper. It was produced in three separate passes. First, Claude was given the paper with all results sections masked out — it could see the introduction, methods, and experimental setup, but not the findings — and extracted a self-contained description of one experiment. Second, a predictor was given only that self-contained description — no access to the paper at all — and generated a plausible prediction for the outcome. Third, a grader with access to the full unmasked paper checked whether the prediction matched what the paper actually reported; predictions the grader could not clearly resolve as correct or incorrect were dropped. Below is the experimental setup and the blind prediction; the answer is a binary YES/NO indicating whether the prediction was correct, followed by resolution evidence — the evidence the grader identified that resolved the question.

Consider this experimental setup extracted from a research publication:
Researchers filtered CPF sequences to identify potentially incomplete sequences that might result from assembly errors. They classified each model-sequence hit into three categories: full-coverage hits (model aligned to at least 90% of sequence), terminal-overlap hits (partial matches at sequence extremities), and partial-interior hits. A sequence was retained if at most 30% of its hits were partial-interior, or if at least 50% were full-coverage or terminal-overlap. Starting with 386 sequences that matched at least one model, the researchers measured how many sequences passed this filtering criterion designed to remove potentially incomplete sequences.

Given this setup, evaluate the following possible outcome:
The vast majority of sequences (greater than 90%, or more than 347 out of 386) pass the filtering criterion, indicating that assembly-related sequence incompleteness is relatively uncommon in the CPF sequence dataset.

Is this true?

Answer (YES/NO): NO